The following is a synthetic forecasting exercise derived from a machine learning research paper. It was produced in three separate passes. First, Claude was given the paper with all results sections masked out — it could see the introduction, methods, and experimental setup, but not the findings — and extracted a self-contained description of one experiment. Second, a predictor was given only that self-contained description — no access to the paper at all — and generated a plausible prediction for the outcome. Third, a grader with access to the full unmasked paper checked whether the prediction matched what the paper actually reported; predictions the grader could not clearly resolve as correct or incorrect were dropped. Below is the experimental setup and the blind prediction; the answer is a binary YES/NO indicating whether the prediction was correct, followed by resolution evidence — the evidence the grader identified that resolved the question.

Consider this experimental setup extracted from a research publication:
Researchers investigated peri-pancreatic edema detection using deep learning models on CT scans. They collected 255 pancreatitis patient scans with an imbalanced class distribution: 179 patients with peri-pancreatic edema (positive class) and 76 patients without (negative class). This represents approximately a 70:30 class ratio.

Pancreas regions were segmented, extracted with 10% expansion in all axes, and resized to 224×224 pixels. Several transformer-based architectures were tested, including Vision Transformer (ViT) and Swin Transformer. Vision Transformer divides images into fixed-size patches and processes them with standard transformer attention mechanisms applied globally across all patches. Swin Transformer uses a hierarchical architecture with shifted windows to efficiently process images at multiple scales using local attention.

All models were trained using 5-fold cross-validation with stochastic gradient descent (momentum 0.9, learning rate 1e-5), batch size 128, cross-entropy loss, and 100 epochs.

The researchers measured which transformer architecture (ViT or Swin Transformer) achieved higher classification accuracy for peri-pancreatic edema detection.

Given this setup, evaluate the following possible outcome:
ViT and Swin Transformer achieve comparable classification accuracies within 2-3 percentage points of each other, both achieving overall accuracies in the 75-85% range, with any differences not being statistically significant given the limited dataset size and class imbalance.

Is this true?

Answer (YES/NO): NO